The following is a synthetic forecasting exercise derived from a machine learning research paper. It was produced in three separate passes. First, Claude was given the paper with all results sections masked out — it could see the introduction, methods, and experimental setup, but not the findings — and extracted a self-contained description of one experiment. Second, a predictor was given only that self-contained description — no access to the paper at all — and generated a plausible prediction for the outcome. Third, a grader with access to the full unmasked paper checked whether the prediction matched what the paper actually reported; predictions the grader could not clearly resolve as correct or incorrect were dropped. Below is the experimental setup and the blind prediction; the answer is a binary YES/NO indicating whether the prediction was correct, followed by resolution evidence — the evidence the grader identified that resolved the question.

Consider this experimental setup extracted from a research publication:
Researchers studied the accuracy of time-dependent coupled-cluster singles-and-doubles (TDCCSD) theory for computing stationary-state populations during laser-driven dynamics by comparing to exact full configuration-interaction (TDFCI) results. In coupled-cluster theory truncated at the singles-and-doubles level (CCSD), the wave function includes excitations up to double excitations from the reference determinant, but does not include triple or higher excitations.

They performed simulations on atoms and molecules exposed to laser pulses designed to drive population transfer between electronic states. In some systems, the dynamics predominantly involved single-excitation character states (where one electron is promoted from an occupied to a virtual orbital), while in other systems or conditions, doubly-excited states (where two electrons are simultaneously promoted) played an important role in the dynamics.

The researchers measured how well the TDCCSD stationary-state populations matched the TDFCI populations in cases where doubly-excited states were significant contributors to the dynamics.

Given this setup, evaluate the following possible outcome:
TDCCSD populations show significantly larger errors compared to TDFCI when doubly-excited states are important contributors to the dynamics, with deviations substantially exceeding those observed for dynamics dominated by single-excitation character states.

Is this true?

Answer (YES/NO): YES